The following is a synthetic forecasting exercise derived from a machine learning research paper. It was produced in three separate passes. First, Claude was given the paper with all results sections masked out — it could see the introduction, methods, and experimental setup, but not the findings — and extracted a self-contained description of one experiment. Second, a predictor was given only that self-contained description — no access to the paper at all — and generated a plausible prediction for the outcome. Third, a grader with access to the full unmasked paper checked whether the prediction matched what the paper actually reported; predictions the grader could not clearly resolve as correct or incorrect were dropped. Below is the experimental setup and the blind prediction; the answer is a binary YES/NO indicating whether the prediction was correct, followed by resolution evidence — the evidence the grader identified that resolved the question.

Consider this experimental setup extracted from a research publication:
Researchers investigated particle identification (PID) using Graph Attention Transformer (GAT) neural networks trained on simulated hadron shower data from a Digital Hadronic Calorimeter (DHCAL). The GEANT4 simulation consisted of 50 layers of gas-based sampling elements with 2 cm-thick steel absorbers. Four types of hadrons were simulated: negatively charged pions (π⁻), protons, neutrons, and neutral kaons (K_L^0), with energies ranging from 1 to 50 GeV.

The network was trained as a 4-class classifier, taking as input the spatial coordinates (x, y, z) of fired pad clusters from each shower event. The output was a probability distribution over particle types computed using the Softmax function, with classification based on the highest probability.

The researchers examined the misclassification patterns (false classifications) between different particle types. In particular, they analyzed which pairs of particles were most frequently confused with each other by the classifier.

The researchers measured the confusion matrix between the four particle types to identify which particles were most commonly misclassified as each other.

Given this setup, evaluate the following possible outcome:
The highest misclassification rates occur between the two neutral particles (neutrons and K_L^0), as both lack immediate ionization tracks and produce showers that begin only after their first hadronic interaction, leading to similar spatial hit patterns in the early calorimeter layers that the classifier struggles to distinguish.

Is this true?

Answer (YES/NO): NO